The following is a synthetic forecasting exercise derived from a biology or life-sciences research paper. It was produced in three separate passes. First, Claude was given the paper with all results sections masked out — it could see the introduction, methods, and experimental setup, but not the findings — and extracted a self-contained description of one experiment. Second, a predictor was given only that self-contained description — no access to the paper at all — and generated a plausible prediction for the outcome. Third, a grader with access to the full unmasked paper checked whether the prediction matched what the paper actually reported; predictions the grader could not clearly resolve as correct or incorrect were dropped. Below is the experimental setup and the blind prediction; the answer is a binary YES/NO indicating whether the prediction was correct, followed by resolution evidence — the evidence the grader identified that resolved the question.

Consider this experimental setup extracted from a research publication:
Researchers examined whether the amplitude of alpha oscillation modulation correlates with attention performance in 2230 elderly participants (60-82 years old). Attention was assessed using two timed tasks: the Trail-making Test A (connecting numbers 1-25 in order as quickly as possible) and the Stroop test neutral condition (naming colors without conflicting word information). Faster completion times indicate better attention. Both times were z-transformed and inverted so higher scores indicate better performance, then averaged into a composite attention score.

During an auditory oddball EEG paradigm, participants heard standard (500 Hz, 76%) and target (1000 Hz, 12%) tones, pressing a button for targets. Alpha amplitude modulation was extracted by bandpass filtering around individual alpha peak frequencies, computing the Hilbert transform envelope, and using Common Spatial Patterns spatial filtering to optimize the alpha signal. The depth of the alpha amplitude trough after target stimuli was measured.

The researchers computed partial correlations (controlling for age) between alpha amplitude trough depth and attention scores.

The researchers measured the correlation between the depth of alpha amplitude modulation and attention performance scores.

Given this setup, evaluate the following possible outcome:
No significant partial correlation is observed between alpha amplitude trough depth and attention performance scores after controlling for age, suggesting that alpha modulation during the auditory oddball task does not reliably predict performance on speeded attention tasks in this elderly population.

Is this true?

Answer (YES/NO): YES